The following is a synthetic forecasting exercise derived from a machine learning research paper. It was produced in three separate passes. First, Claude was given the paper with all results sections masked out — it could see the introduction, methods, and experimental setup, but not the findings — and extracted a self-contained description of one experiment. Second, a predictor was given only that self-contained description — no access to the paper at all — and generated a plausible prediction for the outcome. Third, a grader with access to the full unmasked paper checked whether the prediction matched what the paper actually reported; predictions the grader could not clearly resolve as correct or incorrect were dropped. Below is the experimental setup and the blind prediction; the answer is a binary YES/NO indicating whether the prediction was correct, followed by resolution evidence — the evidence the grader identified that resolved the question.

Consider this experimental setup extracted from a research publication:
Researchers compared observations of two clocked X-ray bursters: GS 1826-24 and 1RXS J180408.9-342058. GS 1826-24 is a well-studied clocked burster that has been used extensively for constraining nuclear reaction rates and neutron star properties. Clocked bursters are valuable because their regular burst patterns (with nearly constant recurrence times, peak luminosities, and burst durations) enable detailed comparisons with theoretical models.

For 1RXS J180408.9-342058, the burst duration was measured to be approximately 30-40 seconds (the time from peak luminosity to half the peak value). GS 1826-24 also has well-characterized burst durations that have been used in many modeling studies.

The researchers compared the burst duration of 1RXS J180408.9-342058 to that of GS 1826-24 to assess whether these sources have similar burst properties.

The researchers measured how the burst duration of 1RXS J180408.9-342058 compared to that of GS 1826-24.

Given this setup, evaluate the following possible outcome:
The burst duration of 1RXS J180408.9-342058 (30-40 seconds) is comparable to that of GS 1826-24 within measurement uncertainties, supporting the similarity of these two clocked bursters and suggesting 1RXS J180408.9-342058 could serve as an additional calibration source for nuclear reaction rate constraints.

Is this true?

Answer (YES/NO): NO